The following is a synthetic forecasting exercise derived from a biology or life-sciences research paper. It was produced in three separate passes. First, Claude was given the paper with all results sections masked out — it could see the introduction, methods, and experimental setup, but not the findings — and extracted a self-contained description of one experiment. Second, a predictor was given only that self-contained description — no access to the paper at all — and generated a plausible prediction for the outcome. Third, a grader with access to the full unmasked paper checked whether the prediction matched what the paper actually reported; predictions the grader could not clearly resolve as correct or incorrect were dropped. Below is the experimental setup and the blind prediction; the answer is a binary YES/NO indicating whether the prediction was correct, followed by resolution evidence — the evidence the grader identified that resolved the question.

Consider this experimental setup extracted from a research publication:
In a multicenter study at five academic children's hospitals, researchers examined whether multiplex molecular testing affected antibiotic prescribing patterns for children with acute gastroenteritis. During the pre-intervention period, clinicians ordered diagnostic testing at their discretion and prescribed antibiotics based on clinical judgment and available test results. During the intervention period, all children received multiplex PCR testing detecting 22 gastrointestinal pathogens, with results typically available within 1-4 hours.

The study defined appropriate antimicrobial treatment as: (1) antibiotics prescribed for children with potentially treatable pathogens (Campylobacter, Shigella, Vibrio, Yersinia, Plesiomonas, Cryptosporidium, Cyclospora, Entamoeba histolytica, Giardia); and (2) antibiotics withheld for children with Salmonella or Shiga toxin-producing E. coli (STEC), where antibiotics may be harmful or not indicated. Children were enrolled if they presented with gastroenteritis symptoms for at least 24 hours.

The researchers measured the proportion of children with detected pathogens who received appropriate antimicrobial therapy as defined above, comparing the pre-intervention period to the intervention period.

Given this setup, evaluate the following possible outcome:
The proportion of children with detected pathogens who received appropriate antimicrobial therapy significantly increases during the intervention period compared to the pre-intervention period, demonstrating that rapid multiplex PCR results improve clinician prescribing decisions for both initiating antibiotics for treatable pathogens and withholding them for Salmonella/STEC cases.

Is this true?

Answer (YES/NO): NO